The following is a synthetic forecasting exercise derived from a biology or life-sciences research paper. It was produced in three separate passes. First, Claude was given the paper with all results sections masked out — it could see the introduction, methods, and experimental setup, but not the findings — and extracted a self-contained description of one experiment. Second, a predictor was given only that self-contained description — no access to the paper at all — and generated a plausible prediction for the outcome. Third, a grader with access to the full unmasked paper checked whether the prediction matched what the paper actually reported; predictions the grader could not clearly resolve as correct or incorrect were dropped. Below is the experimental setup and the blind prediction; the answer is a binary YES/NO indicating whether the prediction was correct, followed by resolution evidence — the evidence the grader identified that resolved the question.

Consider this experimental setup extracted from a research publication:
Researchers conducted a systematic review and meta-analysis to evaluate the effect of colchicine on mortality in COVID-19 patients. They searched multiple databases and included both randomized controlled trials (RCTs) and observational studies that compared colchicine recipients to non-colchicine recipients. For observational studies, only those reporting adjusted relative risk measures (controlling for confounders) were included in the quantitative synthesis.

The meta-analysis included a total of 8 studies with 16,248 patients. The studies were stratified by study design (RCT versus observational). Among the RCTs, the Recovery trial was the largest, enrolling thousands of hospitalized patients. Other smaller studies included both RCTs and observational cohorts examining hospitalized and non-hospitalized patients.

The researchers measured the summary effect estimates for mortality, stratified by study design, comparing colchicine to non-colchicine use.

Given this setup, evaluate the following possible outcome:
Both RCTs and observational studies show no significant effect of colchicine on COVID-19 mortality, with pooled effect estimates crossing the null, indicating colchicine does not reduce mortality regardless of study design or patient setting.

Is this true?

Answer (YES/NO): NO